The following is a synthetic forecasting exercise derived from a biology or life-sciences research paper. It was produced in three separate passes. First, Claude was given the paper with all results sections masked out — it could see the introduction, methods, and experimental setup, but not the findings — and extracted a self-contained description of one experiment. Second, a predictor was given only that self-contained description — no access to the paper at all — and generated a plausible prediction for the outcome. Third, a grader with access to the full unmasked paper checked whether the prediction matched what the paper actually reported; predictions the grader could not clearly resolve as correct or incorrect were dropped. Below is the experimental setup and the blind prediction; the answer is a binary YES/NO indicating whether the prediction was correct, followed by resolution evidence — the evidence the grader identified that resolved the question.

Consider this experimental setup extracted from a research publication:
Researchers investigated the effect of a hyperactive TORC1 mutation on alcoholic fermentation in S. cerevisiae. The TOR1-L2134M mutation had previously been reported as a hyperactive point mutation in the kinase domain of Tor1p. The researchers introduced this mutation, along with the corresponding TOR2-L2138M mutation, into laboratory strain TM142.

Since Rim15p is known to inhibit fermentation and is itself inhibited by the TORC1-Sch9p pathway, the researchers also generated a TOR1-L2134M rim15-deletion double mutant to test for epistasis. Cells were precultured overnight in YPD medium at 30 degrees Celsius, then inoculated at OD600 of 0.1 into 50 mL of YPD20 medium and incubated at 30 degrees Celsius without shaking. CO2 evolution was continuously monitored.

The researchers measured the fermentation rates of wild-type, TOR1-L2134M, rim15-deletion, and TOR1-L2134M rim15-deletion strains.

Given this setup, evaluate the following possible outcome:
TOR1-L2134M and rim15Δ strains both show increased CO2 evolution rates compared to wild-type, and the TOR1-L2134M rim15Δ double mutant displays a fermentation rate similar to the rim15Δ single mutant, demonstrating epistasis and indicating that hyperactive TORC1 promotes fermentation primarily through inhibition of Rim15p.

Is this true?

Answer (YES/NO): YES